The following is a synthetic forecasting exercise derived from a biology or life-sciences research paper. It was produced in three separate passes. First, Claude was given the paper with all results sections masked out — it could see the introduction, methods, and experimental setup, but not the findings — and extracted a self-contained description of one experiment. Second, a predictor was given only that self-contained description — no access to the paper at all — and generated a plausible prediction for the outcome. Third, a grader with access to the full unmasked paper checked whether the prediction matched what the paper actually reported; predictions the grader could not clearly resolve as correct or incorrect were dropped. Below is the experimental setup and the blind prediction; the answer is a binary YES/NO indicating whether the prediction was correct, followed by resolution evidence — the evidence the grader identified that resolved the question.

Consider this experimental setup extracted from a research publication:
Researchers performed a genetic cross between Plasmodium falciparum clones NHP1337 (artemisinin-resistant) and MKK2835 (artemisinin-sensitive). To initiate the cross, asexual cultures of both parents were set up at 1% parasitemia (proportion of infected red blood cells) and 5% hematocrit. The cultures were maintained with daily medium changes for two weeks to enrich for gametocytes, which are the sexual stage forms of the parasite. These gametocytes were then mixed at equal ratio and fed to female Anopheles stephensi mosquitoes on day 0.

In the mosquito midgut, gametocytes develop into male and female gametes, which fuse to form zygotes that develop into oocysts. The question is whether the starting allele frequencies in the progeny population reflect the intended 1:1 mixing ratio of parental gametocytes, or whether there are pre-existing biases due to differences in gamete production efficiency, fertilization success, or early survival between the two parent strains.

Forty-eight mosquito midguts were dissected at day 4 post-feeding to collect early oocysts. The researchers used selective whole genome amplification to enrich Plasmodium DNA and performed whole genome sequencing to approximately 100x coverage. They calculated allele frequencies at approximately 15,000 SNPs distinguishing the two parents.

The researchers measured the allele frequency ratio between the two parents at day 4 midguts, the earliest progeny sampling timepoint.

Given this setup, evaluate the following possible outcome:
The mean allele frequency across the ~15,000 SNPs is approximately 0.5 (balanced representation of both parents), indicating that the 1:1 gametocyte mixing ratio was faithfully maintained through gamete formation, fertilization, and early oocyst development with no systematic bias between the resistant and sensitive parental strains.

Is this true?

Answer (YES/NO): NO